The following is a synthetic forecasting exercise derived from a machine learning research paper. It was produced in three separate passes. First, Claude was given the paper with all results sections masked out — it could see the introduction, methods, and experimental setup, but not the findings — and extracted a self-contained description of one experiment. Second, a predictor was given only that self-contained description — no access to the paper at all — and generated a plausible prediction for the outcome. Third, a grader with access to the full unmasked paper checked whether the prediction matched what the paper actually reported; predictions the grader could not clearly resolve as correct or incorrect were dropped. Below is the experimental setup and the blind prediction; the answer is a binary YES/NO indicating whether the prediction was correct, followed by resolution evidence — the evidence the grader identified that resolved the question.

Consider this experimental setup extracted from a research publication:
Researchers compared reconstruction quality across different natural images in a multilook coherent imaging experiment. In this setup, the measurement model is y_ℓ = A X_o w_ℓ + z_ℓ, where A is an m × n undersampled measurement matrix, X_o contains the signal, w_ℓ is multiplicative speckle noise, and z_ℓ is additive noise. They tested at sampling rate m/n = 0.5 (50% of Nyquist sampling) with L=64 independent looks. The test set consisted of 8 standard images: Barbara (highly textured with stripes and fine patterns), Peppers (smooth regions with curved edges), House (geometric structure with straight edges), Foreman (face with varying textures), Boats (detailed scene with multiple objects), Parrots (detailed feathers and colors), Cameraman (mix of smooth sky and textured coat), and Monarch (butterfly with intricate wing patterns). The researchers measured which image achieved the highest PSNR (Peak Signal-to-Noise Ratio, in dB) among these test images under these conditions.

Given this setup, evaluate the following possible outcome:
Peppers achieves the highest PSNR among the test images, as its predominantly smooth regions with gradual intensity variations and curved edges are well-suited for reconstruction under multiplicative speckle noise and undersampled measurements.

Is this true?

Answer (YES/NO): NO